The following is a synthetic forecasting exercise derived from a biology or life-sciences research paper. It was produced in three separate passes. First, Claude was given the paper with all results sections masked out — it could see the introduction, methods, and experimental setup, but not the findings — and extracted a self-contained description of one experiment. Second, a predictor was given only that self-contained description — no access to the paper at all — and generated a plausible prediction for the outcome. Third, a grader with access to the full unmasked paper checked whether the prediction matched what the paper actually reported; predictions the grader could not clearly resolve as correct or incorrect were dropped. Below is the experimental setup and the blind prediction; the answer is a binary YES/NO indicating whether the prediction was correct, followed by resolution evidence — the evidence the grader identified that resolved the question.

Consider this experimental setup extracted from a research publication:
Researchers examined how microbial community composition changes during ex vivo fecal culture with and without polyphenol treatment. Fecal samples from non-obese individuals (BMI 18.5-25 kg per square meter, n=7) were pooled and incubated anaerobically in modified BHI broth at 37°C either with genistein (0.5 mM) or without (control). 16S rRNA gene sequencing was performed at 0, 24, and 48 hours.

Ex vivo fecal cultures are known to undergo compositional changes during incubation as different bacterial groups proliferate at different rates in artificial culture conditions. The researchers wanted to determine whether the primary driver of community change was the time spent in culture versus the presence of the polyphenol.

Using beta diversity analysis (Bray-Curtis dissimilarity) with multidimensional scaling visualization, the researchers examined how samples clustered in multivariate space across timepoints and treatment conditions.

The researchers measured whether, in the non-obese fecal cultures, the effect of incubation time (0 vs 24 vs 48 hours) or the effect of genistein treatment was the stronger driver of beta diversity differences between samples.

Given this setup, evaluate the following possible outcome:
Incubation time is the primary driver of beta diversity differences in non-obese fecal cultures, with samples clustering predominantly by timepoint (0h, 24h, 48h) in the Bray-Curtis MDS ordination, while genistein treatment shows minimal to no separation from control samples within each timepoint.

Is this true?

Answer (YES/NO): NO